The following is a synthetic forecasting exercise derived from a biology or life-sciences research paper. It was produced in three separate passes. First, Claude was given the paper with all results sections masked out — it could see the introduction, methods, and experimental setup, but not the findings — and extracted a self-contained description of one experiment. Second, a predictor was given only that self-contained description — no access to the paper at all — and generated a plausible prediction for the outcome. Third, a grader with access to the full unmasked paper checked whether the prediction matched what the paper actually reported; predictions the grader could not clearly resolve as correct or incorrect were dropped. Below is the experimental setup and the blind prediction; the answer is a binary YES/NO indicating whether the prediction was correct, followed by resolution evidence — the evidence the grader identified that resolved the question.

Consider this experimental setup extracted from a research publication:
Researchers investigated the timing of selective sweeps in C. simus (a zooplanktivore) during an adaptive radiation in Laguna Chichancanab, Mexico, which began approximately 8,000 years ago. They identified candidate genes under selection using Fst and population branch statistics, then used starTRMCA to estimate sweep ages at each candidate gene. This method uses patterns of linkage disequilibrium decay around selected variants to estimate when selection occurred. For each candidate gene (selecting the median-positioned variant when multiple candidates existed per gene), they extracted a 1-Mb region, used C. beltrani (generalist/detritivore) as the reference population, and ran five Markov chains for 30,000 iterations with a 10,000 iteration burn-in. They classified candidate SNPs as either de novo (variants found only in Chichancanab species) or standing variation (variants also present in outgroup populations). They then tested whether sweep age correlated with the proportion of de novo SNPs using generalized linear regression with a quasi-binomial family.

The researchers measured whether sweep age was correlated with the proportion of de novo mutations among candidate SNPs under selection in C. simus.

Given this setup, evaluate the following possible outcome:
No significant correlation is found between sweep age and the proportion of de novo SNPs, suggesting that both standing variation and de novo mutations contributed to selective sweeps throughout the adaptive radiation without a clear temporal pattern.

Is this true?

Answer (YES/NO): NO